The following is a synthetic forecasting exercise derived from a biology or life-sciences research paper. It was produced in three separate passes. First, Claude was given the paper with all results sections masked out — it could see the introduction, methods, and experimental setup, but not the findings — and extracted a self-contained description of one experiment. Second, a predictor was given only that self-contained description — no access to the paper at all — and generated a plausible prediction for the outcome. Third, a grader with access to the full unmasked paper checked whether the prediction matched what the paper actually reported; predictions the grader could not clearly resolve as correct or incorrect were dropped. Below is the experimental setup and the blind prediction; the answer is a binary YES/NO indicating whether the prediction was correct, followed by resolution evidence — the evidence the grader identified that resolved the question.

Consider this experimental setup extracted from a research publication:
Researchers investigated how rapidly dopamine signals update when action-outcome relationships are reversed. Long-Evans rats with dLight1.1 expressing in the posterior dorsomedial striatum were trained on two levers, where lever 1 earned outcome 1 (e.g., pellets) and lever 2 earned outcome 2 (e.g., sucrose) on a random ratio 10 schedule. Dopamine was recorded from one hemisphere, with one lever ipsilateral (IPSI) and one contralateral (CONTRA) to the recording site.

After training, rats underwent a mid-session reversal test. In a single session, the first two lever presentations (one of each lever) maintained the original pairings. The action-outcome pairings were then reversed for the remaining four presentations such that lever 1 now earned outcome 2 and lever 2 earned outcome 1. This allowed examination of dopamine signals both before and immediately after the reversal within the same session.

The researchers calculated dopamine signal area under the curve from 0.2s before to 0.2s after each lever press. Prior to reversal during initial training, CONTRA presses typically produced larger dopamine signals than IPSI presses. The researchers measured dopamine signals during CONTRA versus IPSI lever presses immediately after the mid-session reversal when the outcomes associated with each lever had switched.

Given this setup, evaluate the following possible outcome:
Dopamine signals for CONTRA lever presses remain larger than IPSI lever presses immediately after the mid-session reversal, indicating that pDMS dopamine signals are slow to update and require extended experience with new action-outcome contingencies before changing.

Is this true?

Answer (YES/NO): NO